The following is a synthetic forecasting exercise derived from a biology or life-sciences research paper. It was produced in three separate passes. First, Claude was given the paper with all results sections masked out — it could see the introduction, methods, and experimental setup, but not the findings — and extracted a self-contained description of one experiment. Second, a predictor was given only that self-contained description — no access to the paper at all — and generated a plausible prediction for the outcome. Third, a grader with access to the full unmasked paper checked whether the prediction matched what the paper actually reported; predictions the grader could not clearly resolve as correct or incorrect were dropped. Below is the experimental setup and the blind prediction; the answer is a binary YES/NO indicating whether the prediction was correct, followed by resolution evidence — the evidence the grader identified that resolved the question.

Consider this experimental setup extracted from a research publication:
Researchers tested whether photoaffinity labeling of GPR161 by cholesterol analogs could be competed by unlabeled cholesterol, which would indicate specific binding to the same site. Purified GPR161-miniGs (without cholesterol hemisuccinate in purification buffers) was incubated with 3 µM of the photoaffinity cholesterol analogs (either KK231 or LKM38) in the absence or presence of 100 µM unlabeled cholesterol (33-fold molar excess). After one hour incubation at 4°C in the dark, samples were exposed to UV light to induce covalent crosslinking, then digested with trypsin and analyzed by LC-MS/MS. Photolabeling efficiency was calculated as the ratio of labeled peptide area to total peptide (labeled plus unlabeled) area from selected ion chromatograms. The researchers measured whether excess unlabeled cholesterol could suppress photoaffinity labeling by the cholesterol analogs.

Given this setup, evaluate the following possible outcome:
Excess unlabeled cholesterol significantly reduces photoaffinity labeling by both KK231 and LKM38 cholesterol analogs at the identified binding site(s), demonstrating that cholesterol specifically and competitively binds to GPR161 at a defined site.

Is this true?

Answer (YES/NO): YES